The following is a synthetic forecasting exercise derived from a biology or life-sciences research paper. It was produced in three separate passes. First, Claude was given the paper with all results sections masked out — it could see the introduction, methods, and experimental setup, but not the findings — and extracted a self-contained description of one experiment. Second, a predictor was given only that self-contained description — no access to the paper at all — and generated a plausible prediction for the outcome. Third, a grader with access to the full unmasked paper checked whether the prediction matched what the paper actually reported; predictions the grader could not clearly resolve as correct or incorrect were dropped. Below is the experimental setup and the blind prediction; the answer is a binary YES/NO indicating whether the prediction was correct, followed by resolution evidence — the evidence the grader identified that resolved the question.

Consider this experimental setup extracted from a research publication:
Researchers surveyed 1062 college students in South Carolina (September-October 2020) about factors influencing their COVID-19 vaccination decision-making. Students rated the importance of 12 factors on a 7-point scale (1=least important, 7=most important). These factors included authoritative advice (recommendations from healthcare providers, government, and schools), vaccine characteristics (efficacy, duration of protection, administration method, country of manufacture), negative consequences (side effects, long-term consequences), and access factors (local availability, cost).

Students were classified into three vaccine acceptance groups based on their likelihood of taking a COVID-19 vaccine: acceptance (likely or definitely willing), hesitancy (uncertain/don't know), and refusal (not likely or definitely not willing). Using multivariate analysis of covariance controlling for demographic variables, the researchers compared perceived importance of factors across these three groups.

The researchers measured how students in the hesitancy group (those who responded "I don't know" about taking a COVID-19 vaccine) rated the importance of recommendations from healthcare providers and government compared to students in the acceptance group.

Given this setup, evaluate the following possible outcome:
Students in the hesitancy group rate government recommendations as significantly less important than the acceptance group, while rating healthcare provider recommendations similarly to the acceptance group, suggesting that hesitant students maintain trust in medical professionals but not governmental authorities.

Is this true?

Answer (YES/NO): NO